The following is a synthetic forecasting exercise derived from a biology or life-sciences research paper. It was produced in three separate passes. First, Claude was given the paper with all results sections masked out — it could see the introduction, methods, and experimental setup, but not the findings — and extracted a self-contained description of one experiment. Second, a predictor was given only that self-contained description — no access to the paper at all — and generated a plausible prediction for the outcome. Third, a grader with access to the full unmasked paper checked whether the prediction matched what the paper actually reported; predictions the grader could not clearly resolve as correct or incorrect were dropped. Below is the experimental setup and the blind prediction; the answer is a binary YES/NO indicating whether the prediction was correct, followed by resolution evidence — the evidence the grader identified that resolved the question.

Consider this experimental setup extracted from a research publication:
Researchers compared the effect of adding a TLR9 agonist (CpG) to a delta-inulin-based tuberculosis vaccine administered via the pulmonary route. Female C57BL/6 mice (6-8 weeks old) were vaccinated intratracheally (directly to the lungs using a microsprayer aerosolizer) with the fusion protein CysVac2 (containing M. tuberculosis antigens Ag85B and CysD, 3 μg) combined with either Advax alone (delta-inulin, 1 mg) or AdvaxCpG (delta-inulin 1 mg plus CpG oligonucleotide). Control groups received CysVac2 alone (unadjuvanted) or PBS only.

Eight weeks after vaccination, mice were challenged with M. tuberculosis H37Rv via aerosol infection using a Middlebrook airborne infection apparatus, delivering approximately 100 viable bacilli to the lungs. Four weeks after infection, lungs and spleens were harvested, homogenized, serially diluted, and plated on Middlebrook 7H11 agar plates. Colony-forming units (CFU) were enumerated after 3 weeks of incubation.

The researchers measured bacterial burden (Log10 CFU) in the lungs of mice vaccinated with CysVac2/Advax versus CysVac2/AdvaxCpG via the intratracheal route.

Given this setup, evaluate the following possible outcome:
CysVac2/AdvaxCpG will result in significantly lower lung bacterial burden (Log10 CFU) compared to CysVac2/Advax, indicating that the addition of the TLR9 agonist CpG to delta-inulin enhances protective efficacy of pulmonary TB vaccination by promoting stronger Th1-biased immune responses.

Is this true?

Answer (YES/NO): NO